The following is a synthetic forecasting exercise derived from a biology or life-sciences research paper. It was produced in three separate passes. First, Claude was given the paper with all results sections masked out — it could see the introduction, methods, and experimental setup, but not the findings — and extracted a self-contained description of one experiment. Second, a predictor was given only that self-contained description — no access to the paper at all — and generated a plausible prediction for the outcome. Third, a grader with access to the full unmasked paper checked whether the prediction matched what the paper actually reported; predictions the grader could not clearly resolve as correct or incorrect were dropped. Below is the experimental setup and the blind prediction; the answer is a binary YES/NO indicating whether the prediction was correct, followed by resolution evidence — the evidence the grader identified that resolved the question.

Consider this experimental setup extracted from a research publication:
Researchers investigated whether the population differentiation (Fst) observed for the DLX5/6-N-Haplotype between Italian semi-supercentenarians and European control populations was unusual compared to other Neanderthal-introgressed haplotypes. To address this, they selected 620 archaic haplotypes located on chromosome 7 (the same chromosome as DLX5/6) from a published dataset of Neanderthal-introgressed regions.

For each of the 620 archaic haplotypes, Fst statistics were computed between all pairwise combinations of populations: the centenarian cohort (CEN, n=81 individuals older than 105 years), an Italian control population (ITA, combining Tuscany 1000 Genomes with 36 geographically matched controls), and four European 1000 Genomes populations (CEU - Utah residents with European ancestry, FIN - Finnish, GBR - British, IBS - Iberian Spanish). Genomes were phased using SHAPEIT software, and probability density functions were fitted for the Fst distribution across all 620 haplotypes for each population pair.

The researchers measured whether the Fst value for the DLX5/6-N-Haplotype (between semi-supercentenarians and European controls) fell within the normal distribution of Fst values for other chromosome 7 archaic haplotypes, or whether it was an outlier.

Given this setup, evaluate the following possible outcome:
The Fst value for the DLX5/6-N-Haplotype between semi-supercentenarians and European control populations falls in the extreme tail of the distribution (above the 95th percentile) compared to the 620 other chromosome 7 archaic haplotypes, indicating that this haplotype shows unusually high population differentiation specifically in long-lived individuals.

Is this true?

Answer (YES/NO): NO